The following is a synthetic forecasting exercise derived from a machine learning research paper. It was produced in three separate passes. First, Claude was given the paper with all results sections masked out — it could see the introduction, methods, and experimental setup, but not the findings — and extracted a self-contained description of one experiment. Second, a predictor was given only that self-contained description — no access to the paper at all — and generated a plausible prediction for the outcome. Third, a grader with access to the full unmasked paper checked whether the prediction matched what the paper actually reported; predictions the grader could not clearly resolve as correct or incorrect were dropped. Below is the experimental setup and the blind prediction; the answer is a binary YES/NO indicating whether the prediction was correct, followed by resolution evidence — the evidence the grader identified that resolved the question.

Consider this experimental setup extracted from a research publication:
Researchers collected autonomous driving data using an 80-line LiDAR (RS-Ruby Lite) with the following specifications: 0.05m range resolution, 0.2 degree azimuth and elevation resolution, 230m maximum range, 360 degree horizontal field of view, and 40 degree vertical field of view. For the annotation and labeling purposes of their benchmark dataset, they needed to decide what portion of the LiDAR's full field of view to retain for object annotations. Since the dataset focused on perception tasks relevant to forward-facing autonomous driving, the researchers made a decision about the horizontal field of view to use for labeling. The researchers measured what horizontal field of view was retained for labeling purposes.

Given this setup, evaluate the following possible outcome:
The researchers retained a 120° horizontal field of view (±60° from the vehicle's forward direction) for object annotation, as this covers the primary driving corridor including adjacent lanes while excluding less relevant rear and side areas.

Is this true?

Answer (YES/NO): YES